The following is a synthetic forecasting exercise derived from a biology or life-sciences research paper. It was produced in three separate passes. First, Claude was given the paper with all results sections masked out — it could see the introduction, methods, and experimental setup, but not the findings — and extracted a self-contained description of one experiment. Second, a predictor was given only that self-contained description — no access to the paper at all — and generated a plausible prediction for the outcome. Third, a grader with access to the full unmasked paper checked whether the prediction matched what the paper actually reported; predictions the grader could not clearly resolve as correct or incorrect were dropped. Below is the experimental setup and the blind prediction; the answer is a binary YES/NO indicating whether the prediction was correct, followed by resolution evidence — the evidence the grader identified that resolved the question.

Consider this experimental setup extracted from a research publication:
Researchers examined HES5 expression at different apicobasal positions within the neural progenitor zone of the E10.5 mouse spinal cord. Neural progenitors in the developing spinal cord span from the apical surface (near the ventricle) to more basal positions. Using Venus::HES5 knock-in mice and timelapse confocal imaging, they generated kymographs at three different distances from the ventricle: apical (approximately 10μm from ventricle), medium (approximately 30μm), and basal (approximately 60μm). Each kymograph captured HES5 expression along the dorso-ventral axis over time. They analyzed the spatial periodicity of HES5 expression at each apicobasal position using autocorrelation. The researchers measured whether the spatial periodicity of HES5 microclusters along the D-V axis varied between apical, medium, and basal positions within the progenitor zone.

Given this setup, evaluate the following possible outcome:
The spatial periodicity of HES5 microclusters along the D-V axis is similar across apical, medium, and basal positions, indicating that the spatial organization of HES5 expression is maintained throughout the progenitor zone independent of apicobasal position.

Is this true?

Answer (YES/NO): NO